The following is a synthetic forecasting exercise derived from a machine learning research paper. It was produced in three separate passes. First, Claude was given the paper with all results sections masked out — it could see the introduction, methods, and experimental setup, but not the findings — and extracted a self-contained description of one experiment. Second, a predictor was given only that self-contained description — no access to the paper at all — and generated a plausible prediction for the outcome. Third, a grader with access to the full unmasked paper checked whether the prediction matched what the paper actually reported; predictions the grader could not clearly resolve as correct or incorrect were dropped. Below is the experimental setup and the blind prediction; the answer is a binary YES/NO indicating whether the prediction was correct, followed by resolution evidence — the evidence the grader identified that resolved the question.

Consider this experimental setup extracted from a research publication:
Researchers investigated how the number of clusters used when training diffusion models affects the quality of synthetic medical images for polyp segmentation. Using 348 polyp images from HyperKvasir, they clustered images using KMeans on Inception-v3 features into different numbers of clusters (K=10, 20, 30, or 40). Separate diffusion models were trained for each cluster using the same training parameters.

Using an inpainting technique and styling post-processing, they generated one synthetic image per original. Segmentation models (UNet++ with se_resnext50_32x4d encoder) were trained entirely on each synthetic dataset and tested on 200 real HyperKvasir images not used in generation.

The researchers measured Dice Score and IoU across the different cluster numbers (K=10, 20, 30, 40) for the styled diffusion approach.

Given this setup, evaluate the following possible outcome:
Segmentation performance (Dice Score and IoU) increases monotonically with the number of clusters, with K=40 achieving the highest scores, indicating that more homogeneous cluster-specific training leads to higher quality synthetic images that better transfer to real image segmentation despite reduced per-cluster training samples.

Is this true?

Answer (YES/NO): NO